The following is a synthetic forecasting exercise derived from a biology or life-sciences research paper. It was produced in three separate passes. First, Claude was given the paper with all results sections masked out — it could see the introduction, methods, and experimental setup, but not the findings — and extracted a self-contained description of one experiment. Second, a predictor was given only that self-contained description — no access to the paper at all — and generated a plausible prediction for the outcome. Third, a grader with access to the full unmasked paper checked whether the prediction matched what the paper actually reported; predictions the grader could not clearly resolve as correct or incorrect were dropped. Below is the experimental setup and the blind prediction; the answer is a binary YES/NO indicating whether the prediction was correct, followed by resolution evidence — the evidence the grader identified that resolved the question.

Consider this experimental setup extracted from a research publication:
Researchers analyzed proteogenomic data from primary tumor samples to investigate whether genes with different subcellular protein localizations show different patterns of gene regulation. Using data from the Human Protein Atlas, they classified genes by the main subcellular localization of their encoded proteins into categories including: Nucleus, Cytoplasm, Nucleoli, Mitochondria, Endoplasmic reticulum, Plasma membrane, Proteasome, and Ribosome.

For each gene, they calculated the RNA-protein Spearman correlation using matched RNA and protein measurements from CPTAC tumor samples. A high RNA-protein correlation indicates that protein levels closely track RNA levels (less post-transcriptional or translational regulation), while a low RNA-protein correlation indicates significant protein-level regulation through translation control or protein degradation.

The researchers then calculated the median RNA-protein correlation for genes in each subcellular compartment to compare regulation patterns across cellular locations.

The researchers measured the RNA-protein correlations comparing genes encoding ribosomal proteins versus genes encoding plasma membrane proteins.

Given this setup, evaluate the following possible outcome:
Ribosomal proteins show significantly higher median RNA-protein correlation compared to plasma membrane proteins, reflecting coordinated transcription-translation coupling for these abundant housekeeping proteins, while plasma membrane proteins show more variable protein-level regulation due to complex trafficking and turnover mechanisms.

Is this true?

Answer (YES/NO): NO